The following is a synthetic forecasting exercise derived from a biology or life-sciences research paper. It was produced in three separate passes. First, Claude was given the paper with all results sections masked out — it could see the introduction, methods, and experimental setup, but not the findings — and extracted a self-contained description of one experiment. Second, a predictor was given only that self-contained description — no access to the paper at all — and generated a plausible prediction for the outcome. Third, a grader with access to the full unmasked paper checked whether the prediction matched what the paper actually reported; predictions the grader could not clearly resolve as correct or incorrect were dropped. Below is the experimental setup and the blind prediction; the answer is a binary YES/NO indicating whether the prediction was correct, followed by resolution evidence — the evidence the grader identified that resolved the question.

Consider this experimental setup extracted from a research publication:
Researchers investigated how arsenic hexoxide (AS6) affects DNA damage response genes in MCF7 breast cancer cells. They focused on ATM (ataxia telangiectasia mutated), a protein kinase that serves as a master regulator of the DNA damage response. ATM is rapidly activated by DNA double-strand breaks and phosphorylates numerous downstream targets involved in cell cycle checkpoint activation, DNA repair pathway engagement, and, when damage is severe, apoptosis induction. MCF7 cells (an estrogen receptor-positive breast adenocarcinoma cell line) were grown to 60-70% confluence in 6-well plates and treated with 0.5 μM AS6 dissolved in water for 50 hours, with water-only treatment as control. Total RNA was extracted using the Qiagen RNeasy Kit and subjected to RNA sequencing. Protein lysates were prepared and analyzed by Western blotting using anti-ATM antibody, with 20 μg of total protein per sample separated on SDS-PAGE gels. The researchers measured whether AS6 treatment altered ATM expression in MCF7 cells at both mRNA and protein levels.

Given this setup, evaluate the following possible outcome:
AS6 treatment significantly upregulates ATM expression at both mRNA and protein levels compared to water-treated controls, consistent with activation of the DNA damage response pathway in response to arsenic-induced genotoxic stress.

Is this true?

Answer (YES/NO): NO